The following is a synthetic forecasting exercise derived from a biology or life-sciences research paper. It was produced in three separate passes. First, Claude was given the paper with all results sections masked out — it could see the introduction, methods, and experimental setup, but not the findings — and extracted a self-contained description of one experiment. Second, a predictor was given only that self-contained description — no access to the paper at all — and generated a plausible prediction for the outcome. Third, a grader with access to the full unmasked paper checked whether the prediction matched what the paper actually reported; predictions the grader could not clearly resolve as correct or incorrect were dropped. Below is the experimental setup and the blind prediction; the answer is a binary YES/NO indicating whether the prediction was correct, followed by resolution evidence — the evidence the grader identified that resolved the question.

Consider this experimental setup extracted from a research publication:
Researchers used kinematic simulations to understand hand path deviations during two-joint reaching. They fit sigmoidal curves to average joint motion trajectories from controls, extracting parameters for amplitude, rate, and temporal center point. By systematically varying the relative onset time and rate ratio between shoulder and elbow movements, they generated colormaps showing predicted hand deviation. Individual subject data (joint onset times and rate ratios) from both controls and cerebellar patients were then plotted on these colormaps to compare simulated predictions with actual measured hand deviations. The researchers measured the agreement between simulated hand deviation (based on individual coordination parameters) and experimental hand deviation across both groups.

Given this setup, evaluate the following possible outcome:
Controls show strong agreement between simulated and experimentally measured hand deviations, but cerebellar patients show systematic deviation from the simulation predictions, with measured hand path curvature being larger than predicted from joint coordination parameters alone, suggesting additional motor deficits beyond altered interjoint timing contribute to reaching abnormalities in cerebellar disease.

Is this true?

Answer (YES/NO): NO